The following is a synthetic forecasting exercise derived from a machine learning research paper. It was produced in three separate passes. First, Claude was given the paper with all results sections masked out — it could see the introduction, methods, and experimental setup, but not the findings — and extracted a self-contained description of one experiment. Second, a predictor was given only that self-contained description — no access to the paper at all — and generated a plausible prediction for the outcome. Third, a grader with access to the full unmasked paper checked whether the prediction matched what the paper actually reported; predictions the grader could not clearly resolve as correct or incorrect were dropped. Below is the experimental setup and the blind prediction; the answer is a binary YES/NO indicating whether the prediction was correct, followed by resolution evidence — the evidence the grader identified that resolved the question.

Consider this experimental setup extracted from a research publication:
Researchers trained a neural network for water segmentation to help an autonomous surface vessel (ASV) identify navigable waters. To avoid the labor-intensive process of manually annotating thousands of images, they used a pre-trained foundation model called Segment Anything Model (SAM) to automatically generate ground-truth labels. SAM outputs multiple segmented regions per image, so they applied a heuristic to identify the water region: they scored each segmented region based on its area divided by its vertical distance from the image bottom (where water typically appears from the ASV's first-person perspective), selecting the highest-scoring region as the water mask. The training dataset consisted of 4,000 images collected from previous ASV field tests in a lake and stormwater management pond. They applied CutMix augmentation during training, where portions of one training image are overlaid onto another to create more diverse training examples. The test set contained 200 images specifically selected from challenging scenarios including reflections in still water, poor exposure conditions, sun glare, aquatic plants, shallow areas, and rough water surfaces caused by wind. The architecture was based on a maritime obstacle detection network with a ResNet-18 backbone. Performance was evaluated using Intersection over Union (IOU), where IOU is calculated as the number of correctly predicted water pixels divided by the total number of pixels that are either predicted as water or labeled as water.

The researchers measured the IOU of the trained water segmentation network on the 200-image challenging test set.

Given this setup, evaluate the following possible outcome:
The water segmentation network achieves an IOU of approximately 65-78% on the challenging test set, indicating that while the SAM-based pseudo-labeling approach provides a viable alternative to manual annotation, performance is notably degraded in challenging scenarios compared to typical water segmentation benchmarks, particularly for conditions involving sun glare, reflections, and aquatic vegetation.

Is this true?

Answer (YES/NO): NO